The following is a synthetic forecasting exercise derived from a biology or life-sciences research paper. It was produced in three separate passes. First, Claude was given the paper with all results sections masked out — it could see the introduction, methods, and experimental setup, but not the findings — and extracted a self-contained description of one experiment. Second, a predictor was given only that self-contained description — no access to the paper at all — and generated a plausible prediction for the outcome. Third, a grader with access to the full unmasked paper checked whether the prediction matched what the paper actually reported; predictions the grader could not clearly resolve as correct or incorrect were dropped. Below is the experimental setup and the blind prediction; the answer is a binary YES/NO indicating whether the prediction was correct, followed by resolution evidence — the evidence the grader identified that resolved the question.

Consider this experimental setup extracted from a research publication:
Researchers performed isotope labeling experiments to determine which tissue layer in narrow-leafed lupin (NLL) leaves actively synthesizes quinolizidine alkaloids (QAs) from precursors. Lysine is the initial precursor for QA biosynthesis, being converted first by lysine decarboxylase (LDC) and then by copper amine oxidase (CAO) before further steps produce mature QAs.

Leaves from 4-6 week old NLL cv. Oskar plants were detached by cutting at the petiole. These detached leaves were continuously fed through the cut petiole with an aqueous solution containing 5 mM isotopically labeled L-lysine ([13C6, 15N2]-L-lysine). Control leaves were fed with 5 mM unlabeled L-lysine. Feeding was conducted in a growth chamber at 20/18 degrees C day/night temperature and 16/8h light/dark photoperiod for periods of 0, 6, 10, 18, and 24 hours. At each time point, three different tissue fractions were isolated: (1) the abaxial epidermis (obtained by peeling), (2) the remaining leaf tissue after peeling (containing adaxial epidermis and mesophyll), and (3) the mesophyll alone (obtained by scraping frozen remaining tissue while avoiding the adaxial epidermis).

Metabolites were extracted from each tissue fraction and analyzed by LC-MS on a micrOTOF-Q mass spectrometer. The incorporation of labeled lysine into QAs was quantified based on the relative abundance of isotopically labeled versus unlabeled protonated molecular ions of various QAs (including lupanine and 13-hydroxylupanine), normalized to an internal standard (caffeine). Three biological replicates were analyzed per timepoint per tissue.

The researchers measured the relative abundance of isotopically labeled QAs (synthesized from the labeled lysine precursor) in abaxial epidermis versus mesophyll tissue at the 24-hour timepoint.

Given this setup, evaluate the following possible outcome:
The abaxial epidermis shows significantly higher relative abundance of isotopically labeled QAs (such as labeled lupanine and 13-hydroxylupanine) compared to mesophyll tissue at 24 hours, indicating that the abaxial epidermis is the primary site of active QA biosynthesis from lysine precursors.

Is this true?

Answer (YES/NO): NO